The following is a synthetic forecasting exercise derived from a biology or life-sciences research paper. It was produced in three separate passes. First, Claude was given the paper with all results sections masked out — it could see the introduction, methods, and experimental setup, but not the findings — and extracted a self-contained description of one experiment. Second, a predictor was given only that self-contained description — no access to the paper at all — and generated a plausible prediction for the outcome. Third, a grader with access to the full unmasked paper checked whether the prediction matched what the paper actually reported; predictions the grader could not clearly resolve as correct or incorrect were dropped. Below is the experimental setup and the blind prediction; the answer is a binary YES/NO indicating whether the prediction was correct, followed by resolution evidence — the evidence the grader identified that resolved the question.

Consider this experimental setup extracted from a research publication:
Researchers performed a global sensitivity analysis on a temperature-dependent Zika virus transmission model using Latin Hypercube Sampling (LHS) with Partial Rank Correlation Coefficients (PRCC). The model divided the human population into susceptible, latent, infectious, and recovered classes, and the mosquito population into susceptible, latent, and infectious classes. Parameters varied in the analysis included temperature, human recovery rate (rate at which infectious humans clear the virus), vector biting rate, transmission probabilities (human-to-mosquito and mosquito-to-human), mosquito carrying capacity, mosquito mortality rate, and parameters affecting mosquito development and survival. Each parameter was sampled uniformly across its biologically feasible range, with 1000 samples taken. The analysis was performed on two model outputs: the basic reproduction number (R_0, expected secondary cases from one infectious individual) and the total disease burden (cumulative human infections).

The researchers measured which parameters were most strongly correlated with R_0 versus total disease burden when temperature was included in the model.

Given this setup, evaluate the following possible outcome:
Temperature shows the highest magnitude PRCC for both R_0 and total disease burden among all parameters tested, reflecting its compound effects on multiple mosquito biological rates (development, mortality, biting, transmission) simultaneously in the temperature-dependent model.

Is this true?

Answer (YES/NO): YES